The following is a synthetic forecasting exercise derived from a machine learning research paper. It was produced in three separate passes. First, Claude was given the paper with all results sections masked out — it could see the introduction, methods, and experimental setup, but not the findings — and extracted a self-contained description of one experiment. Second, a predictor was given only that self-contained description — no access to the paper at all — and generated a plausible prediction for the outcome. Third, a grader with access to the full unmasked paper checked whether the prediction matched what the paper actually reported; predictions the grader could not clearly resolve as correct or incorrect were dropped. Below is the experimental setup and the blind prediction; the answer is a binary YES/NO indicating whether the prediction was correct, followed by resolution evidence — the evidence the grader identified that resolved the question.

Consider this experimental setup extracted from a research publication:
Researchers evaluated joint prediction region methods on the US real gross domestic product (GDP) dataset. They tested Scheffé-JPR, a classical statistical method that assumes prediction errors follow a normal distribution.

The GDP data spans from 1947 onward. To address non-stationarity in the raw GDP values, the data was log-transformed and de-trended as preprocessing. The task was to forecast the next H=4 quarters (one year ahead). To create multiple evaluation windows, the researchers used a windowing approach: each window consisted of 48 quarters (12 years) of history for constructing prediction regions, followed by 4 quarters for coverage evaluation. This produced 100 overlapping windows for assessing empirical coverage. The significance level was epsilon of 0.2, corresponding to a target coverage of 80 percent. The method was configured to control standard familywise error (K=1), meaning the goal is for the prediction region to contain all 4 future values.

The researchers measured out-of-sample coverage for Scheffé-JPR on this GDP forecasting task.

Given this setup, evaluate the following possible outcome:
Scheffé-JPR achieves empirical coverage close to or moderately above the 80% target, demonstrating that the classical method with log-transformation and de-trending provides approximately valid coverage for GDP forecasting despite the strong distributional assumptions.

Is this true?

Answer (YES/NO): NO